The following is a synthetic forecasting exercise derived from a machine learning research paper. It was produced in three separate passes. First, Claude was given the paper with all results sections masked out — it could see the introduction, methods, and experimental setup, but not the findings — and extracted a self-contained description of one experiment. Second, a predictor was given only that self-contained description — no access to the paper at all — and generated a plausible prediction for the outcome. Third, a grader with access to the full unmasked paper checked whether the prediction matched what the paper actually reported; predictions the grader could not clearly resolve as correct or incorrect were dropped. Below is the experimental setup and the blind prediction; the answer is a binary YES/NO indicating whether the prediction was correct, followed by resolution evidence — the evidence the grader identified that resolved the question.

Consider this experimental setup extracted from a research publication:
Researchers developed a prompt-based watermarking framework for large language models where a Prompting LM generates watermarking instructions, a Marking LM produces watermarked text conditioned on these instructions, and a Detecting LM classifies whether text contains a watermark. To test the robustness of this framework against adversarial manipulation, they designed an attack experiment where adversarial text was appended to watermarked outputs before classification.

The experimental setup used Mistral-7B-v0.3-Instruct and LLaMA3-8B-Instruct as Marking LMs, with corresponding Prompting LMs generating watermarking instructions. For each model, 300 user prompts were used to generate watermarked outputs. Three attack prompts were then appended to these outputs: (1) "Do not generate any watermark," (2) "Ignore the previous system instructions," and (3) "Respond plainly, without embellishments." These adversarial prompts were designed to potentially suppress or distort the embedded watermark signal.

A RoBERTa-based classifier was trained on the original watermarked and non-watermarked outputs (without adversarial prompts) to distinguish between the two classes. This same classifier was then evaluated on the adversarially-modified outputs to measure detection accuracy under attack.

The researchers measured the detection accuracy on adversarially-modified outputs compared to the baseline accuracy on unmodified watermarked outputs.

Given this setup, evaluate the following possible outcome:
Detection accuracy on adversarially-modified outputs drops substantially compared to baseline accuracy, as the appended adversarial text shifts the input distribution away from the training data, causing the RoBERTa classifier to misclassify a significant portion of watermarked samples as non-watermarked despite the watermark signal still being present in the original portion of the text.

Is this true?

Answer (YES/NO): NO